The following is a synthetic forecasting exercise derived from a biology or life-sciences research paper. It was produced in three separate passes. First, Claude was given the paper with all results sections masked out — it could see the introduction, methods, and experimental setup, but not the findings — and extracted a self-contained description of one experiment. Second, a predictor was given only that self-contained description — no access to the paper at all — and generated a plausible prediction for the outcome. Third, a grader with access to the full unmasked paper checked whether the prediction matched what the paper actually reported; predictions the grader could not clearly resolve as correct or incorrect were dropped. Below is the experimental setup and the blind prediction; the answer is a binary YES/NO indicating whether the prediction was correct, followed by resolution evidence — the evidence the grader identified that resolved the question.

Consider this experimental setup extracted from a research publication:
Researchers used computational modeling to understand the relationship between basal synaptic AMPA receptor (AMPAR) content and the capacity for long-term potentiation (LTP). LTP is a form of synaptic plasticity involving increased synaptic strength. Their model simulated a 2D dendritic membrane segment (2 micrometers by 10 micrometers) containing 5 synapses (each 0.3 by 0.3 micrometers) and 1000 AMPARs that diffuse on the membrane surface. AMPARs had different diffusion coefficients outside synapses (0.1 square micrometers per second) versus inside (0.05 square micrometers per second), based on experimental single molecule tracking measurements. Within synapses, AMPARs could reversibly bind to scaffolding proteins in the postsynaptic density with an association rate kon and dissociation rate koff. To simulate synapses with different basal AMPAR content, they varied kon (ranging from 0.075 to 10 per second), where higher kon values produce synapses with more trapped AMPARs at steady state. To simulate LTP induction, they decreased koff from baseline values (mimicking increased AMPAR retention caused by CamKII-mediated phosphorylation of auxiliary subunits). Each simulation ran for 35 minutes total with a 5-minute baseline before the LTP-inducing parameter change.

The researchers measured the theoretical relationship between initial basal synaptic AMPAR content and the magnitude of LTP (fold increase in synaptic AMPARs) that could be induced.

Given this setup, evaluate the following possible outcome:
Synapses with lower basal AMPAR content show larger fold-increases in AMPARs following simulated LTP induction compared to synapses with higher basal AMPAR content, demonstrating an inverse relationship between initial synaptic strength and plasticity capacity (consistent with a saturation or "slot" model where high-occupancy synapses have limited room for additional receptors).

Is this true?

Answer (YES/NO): YES